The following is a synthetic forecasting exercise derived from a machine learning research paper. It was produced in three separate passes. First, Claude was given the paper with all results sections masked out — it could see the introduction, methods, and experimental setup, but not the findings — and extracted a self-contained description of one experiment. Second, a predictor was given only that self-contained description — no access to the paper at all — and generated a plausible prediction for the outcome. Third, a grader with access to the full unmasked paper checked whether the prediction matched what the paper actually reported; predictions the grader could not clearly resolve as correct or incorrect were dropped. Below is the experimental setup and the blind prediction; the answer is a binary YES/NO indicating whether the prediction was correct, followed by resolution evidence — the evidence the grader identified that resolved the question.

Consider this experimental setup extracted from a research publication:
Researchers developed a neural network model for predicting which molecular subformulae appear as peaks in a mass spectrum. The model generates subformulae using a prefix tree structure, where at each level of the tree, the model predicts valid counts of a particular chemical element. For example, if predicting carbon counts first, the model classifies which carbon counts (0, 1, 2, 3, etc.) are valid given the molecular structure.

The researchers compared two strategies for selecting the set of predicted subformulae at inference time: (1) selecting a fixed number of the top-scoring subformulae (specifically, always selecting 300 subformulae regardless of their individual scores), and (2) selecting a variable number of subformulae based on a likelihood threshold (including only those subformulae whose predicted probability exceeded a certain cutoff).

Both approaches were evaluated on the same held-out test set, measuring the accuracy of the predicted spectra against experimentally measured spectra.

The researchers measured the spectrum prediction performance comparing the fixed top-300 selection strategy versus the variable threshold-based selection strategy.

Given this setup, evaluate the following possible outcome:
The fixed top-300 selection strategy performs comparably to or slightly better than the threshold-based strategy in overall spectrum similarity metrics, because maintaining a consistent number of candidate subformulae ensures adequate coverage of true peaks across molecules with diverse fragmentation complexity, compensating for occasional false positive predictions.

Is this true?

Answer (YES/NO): YES